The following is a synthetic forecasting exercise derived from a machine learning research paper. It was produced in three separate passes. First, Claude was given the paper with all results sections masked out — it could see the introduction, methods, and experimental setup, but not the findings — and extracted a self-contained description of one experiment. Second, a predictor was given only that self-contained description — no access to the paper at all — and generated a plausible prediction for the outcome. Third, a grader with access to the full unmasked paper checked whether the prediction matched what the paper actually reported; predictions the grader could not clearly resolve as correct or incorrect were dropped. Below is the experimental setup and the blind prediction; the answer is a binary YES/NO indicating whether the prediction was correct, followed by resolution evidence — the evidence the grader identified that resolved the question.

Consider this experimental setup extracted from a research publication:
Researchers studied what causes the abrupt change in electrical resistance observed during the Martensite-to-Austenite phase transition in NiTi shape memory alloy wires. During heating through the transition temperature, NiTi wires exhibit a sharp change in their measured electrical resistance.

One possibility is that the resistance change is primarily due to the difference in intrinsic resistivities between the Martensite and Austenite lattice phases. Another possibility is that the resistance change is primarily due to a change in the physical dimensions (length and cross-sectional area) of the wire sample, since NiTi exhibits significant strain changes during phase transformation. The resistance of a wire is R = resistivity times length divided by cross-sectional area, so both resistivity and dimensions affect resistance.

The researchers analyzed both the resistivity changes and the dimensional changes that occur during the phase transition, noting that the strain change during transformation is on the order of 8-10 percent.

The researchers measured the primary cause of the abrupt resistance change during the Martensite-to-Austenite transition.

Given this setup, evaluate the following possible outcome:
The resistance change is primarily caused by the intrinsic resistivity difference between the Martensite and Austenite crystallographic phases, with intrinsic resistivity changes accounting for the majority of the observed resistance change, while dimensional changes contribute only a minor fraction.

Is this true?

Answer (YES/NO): NO